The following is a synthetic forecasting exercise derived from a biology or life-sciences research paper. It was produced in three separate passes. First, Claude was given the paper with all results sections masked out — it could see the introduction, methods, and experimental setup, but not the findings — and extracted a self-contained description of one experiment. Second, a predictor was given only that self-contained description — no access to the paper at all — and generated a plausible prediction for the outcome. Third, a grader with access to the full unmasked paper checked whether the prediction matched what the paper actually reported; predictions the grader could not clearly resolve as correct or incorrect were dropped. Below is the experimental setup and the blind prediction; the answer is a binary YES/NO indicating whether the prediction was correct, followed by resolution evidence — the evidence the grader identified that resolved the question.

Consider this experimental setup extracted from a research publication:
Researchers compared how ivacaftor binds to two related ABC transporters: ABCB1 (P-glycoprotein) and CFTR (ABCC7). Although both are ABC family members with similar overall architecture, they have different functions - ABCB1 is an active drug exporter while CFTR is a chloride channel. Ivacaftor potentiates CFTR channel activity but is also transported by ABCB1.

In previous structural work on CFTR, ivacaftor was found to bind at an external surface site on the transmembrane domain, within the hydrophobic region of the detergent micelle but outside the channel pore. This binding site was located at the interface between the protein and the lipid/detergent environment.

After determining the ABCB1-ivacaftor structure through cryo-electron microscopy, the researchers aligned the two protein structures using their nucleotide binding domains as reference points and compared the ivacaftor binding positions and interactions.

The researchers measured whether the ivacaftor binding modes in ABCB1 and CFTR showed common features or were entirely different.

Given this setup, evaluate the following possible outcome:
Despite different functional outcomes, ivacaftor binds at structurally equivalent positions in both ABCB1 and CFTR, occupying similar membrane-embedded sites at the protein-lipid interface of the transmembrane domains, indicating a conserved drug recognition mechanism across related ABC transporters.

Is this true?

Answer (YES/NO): NO